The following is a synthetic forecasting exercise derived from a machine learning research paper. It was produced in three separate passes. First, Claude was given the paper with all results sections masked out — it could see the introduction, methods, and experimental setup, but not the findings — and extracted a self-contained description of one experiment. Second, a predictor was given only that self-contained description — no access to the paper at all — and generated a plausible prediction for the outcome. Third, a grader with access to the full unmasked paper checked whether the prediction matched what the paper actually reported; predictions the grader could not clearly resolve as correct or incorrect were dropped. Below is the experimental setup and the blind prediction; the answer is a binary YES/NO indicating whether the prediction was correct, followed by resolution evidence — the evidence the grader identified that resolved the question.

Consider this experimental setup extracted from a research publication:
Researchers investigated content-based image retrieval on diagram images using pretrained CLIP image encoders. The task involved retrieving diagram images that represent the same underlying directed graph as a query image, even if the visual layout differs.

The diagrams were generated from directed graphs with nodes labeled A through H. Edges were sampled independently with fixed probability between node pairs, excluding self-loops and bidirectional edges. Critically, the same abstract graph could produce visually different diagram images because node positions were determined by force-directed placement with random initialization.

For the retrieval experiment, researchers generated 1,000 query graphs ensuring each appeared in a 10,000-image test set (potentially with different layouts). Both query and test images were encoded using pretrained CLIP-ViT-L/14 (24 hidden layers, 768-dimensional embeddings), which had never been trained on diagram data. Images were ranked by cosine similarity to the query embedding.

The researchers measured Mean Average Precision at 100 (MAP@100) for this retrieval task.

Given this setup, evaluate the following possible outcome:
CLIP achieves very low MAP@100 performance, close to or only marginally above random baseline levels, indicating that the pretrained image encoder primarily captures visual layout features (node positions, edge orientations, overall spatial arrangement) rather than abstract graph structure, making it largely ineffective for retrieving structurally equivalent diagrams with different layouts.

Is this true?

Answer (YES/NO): NO